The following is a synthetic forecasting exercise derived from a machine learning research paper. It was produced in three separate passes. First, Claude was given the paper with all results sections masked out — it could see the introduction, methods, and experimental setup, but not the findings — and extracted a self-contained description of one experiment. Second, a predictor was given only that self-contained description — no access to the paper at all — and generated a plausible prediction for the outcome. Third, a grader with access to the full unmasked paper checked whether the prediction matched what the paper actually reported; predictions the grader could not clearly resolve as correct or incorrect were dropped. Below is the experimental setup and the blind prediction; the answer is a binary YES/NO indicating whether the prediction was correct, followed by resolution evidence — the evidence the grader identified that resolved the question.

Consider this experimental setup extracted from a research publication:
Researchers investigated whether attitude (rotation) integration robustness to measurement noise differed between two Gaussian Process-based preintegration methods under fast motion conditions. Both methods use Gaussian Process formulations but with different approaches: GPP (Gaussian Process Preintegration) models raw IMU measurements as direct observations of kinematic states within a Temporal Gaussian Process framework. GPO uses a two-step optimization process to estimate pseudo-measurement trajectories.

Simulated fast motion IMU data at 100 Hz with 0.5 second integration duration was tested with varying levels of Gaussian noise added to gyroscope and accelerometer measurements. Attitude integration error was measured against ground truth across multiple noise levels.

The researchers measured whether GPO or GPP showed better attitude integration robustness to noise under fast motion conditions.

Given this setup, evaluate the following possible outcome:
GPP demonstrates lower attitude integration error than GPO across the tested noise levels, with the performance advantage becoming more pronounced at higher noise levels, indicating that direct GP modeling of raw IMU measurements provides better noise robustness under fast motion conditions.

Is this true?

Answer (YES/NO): NO